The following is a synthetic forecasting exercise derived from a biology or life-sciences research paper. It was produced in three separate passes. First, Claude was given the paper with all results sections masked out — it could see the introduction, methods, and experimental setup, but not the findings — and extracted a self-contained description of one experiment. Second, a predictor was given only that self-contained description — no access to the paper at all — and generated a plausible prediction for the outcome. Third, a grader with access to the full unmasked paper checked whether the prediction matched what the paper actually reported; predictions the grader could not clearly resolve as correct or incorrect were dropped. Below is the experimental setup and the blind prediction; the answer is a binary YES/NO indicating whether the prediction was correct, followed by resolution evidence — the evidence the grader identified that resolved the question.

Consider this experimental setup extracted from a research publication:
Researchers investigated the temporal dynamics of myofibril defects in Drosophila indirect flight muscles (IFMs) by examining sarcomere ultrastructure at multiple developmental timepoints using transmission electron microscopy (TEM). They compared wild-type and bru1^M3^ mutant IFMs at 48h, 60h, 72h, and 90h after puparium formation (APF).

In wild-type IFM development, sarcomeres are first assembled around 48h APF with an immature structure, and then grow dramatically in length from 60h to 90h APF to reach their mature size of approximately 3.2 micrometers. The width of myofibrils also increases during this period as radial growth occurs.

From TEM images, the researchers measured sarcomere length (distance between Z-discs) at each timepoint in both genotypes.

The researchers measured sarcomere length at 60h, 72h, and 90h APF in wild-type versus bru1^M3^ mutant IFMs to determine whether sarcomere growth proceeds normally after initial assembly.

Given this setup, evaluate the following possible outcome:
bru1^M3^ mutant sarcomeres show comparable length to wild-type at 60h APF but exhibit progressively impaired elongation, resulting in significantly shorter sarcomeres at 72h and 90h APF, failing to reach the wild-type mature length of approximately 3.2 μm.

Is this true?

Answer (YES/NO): NO